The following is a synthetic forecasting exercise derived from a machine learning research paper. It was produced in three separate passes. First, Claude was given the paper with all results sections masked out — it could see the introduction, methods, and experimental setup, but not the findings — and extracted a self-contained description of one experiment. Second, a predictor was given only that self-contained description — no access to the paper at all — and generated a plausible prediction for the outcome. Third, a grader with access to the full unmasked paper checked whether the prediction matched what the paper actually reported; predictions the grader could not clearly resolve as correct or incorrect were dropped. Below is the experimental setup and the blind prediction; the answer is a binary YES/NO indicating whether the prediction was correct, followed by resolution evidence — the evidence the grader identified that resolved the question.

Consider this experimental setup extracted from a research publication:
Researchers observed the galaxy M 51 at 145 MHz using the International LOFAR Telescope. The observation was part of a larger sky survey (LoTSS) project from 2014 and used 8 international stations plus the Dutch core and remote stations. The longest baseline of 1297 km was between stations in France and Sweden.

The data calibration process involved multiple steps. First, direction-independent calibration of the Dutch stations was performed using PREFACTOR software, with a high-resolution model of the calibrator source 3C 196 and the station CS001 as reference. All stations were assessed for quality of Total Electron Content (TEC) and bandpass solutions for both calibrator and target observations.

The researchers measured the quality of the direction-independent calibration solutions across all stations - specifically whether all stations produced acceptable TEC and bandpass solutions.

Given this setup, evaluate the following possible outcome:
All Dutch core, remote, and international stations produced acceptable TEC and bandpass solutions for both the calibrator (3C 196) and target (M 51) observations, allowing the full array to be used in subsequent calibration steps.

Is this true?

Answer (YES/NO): YES